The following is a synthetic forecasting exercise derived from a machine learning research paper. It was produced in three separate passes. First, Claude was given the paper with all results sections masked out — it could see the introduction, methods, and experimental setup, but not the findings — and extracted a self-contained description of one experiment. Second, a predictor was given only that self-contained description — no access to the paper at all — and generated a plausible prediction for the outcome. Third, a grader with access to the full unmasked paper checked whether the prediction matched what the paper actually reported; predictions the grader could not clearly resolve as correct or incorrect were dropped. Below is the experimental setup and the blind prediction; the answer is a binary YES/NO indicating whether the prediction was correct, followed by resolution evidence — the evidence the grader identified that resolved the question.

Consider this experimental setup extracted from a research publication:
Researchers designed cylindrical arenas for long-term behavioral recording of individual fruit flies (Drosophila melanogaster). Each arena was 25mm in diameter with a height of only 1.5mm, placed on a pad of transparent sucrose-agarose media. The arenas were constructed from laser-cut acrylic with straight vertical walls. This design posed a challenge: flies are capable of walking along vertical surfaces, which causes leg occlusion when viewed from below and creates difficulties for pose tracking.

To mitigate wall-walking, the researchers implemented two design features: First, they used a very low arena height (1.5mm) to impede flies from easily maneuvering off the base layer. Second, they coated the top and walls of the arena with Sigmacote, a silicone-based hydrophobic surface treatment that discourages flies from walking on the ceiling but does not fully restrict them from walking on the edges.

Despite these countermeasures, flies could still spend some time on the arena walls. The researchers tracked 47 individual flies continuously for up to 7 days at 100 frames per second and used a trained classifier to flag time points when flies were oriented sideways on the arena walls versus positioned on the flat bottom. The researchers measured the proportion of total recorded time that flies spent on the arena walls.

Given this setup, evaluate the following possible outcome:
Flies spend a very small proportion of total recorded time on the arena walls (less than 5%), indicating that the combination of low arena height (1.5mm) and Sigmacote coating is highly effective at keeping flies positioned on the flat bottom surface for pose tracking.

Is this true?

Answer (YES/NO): NO